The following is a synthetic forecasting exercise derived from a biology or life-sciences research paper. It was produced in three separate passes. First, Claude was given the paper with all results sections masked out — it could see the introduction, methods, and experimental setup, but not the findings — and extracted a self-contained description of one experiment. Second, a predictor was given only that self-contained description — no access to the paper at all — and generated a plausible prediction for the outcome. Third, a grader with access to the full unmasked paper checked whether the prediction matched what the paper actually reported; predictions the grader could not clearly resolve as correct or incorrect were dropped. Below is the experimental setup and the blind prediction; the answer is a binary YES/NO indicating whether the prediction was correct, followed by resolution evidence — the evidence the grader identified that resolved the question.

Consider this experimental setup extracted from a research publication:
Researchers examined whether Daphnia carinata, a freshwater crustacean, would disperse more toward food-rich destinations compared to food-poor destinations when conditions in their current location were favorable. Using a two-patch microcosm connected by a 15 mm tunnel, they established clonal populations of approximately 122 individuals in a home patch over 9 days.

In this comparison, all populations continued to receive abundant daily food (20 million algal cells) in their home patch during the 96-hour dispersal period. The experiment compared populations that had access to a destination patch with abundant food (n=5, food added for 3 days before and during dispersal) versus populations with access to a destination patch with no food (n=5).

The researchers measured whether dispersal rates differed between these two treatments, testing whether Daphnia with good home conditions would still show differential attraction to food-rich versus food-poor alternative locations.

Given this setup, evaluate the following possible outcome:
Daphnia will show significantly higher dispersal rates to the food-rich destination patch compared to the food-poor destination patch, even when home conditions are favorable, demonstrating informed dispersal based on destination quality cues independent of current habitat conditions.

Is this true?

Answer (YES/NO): NO